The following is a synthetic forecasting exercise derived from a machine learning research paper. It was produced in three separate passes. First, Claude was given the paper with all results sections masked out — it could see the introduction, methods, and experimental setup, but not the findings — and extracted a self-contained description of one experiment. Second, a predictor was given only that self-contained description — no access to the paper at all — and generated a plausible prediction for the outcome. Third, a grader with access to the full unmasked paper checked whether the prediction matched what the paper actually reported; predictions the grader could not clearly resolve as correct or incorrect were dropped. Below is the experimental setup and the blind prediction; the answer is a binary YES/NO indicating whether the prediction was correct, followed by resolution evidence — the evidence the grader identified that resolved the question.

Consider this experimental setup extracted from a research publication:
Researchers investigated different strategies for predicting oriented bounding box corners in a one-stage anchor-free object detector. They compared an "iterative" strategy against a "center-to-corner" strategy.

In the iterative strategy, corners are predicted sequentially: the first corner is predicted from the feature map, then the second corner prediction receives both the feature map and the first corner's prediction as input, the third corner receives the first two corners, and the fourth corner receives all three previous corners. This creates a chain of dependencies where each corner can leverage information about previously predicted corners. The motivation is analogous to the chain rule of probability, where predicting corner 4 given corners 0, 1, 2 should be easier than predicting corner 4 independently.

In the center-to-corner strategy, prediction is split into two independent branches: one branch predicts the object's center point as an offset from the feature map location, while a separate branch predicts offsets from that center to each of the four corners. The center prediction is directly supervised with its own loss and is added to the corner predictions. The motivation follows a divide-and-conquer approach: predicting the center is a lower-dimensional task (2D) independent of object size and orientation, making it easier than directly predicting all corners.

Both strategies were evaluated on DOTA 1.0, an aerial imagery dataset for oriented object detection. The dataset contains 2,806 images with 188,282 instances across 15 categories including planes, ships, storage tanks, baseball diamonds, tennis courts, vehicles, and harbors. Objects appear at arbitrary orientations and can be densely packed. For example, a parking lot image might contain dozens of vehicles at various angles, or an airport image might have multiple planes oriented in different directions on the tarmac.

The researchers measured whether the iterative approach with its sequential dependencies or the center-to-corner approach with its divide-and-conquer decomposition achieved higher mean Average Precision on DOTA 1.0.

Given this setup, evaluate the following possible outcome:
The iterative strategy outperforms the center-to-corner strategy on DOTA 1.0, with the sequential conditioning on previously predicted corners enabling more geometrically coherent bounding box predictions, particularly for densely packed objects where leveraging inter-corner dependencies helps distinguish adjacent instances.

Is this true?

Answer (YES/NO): NO